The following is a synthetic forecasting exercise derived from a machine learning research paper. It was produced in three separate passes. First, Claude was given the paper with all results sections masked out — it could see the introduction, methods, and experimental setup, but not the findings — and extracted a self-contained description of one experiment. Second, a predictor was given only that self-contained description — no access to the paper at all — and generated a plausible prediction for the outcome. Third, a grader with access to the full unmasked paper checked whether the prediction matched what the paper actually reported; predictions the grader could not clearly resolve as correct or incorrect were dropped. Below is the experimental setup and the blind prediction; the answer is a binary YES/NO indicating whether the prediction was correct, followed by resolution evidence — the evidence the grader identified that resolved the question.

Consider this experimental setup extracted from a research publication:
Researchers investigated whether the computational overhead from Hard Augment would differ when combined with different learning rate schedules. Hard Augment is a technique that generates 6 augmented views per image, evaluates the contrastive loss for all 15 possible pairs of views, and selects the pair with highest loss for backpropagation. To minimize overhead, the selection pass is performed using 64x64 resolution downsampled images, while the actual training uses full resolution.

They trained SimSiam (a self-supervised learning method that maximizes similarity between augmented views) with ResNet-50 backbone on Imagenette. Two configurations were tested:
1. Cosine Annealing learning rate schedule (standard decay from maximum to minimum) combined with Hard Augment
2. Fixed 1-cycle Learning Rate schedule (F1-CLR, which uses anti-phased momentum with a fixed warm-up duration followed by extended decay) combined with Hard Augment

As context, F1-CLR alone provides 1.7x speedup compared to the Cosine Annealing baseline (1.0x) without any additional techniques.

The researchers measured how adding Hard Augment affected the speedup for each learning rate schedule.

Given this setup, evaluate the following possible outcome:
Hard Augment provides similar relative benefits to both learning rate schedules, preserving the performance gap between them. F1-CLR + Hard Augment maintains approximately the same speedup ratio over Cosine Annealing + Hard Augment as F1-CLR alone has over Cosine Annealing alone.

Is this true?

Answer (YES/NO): NO